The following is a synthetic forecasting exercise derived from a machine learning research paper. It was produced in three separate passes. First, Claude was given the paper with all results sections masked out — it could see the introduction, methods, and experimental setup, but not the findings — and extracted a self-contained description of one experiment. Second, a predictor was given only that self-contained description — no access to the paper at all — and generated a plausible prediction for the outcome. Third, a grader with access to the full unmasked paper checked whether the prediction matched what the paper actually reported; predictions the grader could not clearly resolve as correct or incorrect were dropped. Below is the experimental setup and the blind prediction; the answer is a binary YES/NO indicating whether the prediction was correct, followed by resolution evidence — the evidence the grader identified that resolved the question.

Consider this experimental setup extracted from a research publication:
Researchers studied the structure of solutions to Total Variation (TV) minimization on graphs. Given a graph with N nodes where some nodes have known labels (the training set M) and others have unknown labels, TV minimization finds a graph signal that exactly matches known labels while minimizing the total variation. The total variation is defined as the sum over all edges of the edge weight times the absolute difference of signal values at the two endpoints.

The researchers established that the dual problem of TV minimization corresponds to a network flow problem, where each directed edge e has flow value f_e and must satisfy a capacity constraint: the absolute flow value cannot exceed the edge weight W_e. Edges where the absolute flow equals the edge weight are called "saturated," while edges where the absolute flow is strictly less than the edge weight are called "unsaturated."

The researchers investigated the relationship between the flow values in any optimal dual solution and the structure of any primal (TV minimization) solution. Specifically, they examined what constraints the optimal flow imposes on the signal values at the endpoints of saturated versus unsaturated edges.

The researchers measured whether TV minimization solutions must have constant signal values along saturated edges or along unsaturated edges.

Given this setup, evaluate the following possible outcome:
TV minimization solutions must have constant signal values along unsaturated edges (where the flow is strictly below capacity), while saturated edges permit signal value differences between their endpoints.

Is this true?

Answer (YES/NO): YES